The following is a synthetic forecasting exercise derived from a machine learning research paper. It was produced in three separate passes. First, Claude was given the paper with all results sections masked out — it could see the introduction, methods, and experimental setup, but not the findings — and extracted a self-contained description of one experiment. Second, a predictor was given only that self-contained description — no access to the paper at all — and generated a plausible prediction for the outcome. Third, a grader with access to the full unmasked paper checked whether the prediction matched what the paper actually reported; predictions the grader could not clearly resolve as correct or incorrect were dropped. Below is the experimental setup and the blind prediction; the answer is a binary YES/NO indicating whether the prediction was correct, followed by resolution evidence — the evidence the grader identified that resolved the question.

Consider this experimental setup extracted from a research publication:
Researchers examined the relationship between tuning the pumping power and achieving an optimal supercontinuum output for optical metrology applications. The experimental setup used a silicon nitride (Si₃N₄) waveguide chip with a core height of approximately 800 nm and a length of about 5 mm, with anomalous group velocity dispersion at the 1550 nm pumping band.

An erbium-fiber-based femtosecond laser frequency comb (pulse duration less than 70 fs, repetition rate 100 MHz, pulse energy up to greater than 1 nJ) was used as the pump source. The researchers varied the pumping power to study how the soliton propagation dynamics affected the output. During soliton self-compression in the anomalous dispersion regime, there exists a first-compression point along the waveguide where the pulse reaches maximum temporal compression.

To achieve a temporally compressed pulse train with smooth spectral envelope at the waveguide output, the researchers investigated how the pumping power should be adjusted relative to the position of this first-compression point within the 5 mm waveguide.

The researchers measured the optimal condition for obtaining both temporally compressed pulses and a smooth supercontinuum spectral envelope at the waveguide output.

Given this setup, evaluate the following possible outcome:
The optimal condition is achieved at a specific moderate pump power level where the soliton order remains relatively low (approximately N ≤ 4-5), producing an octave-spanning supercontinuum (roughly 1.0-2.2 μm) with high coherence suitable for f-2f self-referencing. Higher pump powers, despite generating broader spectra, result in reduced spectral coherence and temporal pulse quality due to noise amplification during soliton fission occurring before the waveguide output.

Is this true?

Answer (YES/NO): NO